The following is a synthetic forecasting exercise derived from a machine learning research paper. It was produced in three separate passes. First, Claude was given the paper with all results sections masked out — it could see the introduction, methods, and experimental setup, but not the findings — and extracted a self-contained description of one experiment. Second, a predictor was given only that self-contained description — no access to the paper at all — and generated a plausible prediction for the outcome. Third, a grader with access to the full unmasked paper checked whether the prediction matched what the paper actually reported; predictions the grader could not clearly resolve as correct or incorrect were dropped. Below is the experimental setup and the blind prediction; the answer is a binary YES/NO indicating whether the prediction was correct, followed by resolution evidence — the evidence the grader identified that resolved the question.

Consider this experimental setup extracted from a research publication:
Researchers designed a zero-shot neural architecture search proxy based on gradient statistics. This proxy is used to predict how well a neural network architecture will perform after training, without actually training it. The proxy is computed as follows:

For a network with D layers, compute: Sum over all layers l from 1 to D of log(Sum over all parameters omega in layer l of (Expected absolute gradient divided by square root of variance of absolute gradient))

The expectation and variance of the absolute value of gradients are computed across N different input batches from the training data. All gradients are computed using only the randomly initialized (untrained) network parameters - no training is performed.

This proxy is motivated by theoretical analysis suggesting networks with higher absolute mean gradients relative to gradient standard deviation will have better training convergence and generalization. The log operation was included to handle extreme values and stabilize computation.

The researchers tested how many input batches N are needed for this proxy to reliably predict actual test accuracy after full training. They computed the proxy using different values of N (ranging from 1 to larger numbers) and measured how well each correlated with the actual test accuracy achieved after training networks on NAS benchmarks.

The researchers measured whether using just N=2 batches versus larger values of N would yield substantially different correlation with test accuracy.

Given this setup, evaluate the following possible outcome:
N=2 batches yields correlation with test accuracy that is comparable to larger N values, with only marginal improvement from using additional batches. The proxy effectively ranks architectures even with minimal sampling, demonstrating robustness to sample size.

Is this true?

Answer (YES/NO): NO